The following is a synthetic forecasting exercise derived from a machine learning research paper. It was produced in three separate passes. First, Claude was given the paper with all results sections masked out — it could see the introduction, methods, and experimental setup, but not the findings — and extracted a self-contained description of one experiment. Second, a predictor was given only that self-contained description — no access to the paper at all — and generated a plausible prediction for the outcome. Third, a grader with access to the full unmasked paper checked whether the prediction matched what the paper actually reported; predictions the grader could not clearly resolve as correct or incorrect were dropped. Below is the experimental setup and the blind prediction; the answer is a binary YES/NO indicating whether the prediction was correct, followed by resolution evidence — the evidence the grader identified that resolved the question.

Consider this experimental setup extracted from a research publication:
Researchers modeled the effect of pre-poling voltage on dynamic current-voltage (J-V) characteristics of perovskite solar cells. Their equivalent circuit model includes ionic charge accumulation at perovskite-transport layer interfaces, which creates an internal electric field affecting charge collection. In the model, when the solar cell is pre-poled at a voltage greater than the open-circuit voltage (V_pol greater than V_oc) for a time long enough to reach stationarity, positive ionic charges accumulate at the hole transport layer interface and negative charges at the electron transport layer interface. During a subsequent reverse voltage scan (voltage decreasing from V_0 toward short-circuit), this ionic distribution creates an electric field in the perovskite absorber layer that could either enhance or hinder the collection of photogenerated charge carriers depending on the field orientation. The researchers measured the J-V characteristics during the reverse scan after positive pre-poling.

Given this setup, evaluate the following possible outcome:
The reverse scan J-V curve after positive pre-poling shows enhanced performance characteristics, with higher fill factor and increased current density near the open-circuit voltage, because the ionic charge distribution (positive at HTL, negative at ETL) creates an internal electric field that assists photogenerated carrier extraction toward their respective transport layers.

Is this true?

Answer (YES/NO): NO